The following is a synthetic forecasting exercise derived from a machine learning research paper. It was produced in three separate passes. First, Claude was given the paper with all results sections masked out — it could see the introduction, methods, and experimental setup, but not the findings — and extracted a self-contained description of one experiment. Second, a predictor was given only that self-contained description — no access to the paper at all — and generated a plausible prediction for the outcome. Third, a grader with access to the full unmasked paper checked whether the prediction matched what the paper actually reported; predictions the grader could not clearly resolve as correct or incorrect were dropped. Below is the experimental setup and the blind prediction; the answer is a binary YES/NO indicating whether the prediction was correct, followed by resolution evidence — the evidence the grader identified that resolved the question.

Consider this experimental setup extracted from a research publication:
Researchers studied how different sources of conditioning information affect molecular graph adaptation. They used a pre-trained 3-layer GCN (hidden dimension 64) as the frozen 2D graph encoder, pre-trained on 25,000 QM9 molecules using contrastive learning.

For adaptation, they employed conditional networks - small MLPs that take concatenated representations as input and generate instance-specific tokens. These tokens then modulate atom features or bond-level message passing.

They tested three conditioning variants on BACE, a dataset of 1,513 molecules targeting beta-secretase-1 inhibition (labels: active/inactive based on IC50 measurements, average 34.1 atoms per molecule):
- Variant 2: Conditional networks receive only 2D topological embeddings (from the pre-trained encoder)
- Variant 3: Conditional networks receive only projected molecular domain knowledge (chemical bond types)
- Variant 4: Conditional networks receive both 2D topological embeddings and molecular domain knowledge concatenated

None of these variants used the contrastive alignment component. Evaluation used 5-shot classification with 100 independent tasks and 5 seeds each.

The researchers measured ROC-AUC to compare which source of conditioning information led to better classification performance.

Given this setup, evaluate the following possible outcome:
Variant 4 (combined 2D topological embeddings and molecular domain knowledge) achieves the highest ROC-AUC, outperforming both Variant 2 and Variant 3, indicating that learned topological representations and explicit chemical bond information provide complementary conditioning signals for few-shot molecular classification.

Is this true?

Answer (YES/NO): YES